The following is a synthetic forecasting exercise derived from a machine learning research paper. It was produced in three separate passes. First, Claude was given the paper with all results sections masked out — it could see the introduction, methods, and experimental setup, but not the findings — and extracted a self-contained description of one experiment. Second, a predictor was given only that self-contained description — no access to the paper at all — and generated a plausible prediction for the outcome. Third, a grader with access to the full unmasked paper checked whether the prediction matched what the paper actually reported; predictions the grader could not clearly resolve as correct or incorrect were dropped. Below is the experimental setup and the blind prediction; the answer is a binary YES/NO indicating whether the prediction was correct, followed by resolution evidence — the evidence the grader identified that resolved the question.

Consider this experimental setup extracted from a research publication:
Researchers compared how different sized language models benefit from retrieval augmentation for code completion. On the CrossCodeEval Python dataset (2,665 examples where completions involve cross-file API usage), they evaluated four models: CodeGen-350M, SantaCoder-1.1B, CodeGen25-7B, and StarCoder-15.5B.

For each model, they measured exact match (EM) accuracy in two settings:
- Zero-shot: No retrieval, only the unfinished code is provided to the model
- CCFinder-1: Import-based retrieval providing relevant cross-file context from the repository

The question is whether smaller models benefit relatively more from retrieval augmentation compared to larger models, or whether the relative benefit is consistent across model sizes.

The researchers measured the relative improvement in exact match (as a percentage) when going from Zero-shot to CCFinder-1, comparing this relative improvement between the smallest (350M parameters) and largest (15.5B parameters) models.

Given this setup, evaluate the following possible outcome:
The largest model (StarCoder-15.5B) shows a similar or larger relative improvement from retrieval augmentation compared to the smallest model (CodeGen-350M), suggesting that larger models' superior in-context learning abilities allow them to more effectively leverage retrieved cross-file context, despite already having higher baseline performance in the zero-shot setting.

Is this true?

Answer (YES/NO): NO